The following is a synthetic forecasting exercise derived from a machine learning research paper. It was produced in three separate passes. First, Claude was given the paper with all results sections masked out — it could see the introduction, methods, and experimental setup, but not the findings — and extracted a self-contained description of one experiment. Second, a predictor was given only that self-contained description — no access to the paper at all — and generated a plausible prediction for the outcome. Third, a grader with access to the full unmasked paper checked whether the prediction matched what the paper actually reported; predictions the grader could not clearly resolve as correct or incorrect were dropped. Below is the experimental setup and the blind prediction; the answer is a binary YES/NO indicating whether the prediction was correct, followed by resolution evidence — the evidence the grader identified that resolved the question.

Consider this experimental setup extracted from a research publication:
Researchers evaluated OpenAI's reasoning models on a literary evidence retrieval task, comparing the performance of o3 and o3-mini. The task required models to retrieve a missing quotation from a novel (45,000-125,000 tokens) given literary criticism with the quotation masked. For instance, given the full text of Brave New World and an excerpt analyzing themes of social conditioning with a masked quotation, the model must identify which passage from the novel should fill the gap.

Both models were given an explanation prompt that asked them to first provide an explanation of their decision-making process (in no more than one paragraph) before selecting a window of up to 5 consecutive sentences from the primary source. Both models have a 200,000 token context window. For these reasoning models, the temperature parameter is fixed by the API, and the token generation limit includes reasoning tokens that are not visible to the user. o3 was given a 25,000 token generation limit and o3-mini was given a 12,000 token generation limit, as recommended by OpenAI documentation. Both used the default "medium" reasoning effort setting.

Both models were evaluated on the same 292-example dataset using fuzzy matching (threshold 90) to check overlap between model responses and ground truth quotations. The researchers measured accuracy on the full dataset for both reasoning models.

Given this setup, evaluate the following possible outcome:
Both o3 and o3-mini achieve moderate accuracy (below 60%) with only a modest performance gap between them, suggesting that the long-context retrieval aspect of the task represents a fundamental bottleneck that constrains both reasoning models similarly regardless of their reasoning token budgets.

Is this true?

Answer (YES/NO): NO